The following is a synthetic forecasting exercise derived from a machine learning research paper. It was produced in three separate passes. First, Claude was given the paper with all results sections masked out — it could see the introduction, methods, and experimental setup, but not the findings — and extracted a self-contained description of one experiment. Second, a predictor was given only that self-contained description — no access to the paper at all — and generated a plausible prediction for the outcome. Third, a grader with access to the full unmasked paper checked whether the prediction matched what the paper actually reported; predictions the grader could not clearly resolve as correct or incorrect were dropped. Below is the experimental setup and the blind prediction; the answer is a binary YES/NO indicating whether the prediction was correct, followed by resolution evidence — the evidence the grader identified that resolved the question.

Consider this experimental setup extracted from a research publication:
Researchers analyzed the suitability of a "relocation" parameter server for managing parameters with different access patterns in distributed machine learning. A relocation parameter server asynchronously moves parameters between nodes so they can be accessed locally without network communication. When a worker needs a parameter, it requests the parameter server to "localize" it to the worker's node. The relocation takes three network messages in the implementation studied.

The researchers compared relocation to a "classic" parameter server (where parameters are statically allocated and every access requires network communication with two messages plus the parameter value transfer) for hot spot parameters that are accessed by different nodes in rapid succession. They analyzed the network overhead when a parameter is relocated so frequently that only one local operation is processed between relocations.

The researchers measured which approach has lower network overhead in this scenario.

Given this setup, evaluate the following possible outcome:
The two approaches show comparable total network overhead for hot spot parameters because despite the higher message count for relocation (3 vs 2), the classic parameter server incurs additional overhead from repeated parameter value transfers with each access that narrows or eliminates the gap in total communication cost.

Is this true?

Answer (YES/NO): NO